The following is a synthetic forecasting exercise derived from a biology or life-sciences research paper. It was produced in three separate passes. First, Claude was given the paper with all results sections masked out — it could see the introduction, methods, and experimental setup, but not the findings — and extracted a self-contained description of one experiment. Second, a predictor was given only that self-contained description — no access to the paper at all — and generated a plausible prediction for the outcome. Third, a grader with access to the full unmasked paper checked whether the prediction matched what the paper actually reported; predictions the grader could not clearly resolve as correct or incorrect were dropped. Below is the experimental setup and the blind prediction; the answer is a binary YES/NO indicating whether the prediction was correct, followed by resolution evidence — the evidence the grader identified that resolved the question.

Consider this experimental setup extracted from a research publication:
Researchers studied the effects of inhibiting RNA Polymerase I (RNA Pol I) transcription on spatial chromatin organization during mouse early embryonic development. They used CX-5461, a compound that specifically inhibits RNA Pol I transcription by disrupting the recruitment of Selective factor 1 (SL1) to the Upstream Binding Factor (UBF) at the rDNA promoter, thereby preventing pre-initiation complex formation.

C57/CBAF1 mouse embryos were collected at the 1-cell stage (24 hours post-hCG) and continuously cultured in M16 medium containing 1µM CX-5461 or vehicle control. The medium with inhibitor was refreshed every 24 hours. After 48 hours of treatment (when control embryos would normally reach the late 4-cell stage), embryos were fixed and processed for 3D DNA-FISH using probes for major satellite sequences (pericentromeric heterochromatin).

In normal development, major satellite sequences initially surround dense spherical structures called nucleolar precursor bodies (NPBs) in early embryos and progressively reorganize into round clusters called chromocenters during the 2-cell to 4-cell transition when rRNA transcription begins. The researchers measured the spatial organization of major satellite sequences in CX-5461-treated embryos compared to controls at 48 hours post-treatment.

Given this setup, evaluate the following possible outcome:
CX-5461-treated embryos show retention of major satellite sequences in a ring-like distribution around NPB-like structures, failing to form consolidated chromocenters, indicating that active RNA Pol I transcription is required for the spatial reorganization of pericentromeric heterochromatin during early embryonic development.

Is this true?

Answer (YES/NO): YES